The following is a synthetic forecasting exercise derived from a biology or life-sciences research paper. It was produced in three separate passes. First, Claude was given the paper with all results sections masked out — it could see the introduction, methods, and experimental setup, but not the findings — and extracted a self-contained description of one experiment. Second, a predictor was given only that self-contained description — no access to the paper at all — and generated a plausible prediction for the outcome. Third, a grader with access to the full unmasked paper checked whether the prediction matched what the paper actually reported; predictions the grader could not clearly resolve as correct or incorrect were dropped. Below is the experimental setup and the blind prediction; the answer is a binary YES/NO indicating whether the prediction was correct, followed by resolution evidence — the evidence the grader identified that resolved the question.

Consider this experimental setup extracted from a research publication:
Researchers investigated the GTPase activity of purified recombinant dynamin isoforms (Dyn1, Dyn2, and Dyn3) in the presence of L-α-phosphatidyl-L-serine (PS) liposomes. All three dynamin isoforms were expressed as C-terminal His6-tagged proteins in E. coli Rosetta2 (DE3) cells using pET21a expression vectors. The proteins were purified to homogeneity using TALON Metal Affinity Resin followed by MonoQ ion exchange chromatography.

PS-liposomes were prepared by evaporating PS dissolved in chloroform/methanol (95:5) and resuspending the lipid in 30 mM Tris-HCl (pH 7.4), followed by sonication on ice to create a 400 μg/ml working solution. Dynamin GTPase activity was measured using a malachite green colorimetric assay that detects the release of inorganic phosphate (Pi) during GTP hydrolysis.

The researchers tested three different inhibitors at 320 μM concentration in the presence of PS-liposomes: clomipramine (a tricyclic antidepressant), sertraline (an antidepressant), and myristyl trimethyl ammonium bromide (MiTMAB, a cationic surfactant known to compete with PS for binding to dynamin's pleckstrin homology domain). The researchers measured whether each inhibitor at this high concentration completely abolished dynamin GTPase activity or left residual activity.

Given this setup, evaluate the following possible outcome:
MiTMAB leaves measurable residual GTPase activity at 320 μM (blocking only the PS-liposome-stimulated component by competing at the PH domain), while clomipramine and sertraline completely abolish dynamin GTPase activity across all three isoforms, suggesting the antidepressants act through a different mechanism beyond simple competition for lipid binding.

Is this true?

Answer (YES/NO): NO